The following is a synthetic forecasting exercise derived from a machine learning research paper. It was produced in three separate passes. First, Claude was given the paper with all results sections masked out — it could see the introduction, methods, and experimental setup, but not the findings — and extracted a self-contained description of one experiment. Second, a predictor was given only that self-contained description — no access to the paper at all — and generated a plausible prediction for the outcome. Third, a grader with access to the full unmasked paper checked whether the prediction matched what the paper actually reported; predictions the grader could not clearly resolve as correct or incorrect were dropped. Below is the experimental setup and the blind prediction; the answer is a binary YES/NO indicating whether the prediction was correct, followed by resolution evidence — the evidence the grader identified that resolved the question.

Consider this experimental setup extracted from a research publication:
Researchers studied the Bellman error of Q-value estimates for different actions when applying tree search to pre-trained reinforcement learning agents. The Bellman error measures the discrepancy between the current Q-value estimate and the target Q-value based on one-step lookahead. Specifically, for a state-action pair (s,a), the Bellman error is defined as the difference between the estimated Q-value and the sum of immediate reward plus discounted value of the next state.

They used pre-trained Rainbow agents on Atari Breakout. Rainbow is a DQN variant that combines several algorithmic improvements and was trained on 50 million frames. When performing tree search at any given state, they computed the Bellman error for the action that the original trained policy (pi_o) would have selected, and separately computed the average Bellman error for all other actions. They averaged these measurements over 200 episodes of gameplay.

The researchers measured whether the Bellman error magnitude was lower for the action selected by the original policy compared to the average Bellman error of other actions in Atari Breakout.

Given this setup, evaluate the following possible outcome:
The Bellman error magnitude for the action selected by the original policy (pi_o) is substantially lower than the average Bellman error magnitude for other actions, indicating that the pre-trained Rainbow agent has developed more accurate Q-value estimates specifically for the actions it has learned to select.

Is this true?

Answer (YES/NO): YES